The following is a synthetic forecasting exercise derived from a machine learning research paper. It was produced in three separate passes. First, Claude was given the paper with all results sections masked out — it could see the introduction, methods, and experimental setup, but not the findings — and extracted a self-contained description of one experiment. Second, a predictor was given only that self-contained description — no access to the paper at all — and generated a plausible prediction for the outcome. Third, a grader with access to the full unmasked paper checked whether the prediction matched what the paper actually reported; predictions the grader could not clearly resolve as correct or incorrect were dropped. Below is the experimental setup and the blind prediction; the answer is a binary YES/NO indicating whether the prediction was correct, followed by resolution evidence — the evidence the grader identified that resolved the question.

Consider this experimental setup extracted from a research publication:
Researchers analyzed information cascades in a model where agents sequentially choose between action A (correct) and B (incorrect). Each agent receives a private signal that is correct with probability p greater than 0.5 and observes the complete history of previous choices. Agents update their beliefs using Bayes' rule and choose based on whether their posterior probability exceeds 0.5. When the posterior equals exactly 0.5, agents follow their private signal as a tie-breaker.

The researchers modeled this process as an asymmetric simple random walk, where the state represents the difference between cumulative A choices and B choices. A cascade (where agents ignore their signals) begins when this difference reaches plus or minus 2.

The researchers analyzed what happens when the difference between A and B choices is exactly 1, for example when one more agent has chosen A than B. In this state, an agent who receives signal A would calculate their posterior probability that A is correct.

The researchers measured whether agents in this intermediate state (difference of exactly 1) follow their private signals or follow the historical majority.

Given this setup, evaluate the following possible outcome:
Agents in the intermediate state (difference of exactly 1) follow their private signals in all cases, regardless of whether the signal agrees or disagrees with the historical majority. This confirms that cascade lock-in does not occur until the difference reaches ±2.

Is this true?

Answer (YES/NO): YES